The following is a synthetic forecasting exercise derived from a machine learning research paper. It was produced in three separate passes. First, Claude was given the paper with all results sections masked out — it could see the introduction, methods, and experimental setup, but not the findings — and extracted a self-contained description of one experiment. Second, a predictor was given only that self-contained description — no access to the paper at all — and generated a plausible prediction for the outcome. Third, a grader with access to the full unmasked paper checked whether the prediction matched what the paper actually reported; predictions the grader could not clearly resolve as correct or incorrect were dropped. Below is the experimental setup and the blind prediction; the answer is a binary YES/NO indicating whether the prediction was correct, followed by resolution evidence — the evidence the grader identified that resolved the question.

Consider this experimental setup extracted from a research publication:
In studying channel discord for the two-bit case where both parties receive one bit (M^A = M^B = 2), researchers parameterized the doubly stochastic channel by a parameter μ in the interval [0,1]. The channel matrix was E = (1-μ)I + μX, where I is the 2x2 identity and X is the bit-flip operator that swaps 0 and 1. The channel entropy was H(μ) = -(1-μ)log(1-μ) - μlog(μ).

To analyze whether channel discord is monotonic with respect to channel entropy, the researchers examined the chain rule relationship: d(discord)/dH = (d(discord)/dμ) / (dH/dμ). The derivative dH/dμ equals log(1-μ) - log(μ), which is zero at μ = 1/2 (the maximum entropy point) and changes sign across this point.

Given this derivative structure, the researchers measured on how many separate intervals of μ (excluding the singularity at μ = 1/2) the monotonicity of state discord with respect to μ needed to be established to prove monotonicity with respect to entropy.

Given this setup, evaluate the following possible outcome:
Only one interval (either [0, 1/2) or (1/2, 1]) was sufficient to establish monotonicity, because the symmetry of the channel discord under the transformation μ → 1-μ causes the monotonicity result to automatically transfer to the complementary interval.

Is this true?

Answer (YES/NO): NO